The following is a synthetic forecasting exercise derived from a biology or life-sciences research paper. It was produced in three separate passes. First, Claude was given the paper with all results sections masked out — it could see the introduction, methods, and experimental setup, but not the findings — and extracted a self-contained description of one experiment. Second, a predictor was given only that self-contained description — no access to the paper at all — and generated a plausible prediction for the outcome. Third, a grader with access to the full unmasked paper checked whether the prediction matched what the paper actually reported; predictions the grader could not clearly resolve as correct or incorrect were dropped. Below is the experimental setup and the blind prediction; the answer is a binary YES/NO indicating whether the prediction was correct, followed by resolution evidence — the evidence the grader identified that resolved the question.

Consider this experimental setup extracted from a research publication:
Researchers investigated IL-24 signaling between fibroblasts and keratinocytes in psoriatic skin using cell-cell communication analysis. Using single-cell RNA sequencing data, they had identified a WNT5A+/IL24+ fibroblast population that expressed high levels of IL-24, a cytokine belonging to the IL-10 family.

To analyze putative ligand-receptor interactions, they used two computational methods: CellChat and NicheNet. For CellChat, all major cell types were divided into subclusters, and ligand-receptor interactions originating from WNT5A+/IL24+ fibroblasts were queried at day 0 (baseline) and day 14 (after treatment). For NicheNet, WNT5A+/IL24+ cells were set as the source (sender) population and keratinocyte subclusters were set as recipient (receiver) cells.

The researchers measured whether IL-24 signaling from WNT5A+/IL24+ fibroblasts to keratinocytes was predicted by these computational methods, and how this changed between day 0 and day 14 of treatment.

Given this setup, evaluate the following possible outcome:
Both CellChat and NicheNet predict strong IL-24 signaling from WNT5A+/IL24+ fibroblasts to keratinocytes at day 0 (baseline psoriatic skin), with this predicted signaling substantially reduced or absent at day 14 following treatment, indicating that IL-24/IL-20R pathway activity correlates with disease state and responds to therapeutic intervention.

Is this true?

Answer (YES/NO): YES